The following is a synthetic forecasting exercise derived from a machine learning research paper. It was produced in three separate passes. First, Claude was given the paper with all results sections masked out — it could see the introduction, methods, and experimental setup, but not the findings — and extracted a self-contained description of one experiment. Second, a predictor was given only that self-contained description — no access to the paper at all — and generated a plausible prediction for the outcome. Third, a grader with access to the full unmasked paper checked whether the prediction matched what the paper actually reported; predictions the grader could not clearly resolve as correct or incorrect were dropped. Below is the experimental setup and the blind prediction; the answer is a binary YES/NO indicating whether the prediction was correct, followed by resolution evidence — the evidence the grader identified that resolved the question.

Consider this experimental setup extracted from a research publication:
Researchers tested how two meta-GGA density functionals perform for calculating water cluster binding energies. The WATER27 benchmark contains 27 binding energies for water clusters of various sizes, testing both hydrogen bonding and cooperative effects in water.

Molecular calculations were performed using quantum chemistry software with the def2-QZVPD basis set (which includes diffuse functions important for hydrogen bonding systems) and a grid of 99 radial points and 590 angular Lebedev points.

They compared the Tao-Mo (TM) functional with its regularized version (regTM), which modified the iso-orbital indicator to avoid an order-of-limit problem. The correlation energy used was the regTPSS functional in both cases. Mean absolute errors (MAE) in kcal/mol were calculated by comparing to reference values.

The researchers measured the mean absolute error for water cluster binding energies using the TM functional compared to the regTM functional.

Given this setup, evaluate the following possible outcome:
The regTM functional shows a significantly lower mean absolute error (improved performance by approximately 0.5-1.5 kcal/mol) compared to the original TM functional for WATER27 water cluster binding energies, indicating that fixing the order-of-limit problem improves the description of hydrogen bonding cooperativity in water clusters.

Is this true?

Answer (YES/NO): NO